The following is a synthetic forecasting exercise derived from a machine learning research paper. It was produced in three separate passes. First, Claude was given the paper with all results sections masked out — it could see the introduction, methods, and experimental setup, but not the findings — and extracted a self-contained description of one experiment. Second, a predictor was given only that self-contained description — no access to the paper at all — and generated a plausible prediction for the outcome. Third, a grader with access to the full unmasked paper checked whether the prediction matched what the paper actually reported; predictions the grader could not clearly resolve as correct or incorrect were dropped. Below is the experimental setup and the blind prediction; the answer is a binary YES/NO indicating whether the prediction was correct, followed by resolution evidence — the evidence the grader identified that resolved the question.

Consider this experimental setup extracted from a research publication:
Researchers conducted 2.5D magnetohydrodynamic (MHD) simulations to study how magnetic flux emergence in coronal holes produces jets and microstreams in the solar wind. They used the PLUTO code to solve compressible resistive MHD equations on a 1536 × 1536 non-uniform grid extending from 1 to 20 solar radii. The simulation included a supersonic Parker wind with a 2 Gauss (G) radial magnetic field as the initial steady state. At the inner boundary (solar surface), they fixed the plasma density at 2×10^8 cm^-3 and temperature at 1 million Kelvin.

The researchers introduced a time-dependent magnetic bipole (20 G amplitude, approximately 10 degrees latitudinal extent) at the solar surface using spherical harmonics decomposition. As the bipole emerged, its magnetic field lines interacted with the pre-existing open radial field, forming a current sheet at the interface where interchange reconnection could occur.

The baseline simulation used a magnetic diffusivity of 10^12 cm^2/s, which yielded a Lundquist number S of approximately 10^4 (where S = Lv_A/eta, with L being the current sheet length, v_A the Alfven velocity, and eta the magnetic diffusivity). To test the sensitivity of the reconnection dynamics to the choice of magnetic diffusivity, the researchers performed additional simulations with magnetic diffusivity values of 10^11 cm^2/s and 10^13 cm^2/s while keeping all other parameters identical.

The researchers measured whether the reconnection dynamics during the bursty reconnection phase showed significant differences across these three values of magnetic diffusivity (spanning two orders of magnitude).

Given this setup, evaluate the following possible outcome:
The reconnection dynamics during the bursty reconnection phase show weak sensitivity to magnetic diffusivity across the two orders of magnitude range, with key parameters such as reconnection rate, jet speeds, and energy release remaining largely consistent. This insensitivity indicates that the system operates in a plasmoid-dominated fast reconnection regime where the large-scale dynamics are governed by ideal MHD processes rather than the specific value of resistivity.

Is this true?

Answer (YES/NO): YES